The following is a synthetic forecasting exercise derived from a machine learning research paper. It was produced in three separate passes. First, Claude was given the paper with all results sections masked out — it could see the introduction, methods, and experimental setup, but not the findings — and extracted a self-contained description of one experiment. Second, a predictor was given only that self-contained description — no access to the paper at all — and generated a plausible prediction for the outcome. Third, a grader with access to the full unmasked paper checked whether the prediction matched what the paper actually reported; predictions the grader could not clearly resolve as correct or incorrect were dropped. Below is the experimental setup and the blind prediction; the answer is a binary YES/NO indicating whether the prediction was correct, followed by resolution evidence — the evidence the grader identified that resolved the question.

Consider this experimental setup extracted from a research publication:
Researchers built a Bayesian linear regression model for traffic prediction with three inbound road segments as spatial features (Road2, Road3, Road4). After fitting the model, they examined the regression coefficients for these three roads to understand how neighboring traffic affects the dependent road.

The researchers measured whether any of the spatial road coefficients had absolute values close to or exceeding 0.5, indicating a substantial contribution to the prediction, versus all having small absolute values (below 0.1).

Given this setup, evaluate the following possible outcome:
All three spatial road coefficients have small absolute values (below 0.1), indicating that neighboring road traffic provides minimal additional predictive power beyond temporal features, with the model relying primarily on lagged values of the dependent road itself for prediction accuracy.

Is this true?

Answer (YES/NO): NO